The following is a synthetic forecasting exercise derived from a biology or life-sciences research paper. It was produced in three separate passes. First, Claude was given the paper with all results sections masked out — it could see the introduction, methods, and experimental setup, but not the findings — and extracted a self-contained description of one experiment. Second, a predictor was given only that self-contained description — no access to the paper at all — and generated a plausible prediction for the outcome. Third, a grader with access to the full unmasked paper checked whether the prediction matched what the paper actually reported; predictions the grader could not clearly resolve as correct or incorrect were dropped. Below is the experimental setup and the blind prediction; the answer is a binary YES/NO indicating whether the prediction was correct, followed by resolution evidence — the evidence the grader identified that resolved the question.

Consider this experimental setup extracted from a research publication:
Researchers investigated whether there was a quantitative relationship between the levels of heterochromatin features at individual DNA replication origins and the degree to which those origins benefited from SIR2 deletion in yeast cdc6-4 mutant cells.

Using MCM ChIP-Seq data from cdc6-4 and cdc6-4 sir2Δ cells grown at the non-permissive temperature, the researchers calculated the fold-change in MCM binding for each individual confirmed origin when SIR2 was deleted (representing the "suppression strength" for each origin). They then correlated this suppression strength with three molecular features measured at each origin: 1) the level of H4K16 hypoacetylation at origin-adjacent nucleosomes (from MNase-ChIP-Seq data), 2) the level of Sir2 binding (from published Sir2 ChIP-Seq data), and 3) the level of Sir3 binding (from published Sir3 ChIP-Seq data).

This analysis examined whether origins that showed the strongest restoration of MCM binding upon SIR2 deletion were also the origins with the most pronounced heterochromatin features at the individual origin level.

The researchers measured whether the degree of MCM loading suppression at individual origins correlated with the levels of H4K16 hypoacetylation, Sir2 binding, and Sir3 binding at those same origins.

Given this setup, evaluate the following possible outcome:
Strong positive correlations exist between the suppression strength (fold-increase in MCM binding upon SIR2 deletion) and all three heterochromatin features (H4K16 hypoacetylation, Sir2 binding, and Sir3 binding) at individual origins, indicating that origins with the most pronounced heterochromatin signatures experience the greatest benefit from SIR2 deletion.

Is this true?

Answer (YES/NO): YES